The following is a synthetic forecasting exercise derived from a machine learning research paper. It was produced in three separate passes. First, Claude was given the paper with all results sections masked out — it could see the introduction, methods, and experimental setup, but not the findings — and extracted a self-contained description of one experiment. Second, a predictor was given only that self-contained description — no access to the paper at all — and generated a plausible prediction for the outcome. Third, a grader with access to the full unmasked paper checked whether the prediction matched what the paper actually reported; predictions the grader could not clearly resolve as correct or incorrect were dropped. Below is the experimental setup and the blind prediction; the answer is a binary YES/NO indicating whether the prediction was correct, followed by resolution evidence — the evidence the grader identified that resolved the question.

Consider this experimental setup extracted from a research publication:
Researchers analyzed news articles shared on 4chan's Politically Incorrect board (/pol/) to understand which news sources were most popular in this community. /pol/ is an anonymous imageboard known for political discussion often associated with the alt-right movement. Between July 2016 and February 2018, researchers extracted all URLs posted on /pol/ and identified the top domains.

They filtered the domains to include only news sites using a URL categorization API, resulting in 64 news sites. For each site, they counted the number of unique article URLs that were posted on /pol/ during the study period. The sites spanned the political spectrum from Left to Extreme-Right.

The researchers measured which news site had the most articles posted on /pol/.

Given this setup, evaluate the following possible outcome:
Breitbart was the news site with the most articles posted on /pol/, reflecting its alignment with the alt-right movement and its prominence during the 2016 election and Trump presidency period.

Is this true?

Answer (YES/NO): NO